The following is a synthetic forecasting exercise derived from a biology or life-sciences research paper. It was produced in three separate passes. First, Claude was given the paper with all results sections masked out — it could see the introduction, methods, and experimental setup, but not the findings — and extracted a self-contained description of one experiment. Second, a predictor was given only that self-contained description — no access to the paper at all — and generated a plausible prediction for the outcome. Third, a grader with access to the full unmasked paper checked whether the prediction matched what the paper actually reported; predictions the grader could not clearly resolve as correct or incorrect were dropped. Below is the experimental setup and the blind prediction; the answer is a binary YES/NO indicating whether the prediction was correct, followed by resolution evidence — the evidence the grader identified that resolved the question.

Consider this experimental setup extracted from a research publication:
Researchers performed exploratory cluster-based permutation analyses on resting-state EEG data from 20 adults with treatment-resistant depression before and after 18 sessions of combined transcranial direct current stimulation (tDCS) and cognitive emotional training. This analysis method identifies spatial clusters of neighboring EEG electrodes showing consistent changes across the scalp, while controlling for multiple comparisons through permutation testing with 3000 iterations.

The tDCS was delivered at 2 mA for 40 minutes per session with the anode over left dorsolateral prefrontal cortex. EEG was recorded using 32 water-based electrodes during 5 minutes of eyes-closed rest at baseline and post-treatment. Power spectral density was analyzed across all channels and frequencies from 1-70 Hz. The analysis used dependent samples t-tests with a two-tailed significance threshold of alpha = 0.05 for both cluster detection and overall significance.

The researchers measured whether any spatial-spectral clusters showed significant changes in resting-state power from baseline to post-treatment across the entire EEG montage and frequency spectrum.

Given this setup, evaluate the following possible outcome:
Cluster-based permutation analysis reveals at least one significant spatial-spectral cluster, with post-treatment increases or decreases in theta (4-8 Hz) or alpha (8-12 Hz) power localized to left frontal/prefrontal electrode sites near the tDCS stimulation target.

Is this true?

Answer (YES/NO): NO